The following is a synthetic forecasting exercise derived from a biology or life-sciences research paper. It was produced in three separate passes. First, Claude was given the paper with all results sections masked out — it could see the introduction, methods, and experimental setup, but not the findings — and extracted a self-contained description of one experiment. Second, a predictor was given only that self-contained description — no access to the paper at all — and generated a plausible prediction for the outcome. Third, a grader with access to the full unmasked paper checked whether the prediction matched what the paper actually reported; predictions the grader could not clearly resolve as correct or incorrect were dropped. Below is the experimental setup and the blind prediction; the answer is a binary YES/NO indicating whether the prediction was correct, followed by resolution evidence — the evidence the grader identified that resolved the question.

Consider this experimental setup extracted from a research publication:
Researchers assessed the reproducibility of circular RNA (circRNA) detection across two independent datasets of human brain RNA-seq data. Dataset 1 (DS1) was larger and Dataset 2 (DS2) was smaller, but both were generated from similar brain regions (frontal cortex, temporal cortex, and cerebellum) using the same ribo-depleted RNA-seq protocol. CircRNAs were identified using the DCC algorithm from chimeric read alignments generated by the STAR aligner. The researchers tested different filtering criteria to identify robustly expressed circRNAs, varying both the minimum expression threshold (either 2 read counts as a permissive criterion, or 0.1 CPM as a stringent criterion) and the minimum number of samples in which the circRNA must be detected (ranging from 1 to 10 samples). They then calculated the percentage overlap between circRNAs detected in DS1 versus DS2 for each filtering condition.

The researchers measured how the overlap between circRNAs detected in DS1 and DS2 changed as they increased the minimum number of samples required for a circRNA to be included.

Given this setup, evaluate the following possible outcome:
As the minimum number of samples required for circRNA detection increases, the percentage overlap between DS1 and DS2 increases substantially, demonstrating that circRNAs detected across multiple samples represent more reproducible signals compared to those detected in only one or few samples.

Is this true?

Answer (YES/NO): YES